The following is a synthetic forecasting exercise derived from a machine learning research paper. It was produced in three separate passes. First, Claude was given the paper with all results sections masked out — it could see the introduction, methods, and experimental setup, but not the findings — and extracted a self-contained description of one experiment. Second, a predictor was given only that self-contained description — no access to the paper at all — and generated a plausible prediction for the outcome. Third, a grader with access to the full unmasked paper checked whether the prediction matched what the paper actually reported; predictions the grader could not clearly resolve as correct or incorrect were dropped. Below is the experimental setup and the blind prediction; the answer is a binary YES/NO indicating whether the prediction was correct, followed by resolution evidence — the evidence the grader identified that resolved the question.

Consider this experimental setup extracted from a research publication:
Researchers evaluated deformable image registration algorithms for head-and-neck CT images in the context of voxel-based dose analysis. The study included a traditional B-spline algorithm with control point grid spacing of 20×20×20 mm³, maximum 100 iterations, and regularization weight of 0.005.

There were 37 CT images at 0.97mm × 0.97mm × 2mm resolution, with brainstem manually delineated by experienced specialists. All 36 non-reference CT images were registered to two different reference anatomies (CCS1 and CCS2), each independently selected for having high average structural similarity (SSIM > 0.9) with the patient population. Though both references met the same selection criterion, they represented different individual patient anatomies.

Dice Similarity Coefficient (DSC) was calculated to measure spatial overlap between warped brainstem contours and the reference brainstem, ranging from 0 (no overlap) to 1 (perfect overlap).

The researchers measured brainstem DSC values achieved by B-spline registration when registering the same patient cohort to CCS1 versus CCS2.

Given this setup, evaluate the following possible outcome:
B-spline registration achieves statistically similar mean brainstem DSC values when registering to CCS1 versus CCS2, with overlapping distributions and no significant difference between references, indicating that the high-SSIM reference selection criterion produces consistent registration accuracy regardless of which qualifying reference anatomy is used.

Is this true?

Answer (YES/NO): NO